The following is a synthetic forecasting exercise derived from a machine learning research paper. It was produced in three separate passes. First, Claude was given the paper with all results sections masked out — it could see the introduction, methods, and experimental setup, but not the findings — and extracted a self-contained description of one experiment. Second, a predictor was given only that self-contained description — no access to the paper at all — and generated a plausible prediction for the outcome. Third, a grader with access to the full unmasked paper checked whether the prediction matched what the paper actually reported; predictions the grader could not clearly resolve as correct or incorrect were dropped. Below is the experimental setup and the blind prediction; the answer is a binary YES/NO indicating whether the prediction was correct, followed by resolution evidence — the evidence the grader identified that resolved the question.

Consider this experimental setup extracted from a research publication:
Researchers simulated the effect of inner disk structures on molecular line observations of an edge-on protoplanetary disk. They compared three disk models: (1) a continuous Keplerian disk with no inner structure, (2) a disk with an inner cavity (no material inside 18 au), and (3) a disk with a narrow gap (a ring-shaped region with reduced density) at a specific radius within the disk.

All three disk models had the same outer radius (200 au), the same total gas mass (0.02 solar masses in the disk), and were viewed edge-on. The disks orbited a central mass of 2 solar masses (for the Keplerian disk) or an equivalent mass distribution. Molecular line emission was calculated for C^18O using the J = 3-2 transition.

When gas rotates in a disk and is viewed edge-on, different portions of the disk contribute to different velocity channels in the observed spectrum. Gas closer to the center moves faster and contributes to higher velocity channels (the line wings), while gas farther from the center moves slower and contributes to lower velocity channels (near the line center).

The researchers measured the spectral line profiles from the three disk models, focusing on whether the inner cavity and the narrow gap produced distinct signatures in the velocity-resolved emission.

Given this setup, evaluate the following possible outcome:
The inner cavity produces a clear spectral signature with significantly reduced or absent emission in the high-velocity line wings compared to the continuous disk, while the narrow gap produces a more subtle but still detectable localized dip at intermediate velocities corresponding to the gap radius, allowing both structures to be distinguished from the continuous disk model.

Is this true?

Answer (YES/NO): YES